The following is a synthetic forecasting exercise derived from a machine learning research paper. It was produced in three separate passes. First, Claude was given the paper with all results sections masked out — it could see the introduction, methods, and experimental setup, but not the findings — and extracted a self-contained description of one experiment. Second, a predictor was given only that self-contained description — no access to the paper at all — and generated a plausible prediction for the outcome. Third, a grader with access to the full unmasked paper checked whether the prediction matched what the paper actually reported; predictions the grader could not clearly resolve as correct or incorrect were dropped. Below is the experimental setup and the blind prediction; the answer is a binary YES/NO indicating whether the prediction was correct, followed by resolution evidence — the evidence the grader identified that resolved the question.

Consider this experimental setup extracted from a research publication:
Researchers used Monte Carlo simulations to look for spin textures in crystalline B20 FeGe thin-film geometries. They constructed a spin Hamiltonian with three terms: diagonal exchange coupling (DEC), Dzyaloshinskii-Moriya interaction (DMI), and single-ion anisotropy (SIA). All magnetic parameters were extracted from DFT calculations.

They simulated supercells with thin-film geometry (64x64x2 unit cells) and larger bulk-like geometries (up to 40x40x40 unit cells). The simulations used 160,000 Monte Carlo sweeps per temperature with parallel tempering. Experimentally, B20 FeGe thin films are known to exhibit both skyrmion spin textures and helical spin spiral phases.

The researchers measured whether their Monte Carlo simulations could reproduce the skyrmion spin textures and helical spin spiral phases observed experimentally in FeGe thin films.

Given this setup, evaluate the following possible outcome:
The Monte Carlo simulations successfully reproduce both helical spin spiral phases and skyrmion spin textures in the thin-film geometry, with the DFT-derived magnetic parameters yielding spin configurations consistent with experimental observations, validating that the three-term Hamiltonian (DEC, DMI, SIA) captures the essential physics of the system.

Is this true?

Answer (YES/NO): NO